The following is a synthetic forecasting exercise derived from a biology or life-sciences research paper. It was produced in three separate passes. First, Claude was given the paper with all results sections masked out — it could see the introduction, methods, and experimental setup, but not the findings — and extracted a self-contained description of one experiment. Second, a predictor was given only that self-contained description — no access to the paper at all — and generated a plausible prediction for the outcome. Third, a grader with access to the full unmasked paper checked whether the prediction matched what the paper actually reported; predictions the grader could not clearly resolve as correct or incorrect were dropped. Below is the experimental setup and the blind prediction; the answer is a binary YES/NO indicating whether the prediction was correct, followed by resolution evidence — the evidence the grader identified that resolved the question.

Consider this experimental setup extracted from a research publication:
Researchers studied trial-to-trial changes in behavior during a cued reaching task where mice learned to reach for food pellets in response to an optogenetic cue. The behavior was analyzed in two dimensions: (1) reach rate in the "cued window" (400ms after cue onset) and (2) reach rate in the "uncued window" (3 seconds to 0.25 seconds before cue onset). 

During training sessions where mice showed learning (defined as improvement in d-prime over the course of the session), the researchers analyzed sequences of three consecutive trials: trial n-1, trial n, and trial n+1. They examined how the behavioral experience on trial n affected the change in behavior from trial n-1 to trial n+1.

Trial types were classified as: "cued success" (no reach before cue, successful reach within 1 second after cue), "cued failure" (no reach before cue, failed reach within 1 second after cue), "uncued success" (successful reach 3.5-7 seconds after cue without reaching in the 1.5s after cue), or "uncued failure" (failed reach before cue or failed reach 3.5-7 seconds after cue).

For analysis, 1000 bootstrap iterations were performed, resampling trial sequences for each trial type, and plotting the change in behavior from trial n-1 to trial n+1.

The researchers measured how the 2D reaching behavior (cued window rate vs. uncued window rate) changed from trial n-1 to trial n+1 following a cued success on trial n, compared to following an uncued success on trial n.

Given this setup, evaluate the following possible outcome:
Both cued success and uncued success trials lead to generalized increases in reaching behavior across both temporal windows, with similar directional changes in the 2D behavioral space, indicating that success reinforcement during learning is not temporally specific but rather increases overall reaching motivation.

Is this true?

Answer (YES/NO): NO